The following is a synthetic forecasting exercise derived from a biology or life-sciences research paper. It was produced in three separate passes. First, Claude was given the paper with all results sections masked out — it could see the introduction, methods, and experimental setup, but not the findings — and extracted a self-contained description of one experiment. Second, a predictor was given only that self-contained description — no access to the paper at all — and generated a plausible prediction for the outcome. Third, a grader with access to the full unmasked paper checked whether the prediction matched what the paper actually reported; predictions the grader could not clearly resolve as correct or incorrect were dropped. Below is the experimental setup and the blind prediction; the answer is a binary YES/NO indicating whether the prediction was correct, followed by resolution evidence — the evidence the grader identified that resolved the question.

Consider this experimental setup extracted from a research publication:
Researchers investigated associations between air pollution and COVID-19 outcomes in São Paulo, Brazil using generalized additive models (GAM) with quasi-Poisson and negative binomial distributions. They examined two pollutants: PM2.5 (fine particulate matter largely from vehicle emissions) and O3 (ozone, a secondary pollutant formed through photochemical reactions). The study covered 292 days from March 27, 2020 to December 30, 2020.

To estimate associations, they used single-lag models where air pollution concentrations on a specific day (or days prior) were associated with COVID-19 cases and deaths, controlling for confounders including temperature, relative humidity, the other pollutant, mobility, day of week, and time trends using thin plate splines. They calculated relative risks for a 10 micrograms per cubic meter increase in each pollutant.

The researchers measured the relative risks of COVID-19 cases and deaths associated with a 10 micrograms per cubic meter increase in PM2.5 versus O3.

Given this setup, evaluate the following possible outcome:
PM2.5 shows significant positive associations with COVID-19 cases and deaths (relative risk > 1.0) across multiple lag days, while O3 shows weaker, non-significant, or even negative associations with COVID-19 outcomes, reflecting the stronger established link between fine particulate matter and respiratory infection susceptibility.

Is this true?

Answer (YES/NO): NO